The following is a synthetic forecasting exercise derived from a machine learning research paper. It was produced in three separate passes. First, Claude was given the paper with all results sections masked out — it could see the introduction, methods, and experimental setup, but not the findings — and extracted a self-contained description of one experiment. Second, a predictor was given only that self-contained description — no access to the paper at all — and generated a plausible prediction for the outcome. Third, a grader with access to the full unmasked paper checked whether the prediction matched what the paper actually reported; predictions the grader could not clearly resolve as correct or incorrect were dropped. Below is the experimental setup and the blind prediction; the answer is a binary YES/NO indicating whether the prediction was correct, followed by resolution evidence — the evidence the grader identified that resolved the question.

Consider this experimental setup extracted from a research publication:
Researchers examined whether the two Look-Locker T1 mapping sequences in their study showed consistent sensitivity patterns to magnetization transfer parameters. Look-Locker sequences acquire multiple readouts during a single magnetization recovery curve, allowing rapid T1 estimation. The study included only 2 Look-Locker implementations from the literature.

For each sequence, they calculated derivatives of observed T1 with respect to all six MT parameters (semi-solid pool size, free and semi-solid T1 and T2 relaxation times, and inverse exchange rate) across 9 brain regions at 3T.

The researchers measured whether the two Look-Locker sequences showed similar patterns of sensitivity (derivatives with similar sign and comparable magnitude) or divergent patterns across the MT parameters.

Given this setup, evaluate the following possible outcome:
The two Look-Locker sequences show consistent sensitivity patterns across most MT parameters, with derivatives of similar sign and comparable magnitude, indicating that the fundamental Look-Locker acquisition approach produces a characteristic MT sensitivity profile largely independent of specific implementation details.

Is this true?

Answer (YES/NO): NO